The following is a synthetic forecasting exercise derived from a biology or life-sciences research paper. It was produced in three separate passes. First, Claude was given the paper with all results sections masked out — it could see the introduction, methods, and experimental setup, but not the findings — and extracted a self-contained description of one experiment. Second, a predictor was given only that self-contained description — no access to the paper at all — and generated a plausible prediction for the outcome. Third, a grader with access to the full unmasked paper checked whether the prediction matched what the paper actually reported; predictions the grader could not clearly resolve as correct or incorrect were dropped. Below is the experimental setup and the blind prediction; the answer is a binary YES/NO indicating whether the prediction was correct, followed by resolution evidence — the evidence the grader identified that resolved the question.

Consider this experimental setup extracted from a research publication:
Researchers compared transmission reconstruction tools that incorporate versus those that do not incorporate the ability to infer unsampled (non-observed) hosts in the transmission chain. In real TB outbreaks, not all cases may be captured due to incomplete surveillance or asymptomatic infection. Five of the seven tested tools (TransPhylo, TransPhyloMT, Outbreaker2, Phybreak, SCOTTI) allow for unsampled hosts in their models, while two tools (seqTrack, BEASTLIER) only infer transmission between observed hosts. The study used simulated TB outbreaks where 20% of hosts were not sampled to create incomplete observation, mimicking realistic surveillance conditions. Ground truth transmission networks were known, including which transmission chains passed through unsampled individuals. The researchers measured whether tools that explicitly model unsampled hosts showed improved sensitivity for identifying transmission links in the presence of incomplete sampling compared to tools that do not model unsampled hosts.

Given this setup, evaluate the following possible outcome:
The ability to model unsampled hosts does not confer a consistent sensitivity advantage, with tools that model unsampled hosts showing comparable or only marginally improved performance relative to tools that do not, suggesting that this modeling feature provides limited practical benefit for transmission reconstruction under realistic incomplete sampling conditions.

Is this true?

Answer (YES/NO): NO